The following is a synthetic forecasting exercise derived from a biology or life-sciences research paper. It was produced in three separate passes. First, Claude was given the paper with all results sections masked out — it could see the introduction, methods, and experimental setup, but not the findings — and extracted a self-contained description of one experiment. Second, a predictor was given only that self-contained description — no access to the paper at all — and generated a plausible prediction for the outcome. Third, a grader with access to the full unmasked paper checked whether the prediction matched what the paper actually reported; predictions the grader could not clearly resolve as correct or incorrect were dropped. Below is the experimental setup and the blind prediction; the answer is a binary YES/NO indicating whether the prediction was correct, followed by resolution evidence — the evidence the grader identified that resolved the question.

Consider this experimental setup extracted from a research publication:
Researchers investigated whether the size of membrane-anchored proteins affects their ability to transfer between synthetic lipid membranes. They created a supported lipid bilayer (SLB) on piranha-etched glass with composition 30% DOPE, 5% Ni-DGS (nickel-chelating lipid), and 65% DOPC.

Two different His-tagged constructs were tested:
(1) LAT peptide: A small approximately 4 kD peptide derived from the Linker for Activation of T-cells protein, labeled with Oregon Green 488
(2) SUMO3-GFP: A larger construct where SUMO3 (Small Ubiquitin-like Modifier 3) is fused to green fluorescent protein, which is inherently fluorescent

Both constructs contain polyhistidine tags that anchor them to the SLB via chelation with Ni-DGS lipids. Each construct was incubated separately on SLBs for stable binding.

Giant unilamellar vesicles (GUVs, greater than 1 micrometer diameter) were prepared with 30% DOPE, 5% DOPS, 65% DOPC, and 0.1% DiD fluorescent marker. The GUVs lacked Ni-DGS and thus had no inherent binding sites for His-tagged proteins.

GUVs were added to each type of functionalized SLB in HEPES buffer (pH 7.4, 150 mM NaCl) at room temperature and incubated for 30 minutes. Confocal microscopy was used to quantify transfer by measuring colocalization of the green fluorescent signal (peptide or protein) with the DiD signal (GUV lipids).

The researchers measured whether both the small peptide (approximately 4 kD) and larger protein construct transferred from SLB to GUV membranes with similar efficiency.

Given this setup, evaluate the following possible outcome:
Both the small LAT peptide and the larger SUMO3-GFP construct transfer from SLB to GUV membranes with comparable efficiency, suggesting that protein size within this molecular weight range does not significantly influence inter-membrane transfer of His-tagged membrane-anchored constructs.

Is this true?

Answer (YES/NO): NO